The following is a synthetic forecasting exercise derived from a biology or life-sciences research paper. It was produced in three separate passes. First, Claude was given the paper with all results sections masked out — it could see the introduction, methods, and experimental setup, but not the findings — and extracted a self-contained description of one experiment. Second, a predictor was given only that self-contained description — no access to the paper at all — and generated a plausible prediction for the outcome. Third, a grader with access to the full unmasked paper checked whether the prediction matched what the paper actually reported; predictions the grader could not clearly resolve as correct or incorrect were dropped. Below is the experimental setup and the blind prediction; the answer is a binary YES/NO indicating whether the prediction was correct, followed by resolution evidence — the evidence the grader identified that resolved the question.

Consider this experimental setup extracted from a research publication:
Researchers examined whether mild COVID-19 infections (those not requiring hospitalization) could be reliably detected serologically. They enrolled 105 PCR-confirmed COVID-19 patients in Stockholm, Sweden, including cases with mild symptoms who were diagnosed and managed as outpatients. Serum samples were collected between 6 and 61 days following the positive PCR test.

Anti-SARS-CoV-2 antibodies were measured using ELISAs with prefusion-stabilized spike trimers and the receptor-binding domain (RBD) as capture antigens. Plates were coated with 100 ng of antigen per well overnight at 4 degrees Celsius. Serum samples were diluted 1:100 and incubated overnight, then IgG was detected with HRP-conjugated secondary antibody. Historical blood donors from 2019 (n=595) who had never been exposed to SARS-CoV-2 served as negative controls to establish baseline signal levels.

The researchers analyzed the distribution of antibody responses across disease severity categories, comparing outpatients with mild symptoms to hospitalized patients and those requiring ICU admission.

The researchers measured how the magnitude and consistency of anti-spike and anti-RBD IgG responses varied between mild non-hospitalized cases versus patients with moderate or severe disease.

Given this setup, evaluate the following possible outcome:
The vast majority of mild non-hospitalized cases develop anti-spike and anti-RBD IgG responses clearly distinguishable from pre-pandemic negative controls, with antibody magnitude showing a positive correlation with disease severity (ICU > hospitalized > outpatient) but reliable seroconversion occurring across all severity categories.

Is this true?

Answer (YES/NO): YES